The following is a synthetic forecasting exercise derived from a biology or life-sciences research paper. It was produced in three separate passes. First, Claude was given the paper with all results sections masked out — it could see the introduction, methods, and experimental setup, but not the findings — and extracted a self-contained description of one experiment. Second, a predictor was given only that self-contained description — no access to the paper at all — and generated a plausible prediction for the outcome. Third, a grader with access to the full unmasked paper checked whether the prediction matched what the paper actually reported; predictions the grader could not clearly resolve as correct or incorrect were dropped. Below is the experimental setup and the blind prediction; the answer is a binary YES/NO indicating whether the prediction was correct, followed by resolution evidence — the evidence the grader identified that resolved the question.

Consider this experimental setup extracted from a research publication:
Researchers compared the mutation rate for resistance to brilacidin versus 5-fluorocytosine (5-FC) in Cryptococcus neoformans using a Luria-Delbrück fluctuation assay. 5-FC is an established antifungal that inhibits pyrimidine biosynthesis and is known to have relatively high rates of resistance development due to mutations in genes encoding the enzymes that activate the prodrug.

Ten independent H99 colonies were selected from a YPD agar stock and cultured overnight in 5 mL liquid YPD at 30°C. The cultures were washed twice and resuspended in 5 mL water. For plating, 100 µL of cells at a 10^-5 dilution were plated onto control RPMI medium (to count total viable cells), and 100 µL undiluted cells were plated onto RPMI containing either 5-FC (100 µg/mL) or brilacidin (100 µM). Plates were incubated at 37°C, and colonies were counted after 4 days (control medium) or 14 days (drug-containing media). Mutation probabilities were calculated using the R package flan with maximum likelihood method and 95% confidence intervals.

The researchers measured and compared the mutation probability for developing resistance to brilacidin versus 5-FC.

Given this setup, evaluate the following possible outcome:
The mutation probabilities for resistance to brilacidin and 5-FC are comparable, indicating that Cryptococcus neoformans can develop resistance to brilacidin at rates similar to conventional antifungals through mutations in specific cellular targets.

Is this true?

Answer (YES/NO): NO